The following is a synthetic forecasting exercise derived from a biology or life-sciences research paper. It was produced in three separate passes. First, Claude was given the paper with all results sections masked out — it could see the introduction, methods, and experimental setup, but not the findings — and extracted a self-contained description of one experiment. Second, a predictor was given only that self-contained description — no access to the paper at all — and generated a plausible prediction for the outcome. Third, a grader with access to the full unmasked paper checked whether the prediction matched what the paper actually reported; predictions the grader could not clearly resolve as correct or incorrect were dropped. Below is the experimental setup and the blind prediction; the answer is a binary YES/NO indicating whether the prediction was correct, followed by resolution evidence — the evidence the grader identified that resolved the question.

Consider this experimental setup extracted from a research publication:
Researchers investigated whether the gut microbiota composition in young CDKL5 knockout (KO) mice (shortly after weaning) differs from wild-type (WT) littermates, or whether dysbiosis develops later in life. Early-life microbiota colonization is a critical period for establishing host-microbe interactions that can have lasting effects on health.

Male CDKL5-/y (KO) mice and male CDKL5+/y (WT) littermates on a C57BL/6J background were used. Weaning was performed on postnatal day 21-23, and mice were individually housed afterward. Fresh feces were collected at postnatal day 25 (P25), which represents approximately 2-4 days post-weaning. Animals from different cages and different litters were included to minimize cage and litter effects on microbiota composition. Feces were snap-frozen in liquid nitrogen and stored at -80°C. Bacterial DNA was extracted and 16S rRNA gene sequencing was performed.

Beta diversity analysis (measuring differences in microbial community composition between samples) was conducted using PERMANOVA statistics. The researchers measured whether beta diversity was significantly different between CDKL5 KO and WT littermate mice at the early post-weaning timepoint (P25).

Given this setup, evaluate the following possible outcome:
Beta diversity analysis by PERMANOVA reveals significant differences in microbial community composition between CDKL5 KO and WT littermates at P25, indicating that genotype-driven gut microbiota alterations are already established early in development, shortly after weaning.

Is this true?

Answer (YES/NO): YES